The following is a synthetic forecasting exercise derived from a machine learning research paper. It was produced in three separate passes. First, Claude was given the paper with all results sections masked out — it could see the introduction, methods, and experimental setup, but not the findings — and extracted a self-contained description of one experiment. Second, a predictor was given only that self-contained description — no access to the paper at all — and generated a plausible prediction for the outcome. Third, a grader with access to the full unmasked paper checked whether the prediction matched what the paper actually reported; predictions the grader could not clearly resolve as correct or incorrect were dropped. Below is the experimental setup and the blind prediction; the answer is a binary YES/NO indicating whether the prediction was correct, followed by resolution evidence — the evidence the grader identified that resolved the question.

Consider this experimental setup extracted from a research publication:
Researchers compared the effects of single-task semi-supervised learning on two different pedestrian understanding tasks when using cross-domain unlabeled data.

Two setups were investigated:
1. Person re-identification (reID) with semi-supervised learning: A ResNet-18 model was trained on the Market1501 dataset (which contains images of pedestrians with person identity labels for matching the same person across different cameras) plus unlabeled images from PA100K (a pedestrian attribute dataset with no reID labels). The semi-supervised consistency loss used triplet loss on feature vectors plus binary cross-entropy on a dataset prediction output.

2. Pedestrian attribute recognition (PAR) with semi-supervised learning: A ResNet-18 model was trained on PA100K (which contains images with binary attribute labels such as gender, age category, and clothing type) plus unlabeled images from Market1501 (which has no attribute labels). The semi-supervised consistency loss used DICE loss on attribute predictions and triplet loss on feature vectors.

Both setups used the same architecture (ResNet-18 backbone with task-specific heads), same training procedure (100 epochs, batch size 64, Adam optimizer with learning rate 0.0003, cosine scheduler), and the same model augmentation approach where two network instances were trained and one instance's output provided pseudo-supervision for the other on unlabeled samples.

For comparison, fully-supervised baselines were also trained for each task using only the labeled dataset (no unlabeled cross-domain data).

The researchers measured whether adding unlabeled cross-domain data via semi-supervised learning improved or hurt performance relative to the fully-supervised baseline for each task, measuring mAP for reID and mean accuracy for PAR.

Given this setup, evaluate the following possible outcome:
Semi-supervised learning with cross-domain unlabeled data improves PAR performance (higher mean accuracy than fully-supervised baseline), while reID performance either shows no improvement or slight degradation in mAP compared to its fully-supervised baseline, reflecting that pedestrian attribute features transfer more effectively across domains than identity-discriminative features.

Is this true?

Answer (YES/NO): YES